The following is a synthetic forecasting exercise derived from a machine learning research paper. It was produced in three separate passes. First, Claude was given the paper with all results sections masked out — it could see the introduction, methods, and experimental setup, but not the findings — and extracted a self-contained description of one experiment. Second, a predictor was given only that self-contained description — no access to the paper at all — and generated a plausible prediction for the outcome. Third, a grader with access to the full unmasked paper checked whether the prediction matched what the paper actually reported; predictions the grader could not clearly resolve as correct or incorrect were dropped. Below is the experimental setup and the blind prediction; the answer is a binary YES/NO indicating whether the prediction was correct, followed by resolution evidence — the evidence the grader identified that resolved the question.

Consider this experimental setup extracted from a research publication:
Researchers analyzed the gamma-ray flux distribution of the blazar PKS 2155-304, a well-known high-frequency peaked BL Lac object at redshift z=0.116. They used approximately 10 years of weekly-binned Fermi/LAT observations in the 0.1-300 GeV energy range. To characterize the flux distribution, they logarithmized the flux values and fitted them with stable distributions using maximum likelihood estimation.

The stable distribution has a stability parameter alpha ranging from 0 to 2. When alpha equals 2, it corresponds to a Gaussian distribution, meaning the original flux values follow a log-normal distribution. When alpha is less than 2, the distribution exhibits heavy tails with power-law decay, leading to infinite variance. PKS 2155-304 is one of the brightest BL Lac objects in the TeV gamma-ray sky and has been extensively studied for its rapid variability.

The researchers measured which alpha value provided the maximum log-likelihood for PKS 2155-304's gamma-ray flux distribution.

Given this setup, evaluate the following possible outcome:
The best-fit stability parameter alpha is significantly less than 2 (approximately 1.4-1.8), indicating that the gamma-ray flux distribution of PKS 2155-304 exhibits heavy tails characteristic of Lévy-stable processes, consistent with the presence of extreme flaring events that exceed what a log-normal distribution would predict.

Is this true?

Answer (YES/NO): NO